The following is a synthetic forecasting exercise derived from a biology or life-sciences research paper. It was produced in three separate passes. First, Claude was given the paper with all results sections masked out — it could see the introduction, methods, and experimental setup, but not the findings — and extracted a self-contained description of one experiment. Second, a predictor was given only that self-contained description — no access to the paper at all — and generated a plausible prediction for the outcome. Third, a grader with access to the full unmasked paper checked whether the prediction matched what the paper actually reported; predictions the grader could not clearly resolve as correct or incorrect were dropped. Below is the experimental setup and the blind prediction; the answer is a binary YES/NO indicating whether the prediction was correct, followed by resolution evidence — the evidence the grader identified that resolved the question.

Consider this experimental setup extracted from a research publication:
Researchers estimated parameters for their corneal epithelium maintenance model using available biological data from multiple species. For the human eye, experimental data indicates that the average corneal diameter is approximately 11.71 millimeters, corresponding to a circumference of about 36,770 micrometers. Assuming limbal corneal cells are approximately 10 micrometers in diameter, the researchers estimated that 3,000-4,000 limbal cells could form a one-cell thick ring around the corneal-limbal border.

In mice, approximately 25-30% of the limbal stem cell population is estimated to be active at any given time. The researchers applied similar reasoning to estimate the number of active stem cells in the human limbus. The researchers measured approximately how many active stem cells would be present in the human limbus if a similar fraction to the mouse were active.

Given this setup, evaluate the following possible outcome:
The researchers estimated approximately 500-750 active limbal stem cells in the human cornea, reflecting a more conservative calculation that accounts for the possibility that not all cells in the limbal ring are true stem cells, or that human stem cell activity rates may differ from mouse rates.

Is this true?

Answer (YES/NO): NO